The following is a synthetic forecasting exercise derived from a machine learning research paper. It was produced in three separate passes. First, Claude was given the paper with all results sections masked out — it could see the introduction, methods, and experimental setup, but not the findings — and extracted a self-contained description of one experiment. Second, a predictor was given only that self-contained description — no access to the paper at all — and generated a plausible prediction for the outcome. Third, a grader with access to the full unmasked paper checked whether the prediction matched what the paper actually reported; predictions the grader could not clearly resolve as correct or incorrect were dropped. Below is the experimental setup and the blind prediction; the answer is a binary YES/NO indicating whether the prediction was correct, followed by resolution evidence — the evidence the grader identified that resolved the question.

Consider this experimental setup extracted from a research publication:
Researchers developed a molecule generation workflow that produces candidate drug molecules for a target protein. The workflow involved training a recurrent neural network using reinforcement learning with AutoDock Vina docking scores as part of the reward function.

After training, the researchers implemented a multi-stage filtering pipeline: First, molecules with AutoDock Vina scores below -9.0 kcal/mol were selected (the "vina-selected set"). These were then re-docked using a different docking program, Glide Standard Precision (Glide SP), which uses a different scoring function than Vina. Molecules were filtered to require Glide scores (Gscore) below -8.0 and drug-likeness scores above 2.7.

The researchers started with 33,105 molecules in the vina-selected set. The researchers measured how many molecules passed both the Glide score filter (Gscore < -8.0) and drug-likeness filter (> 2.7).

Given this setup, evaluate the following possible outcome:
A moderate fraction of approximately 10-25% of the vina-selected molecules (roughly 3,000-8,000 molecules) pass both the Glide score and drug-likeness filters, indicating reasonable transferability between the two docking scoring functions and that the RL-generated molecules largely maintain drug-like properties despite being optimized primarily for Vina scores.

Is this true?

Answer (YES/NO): NO